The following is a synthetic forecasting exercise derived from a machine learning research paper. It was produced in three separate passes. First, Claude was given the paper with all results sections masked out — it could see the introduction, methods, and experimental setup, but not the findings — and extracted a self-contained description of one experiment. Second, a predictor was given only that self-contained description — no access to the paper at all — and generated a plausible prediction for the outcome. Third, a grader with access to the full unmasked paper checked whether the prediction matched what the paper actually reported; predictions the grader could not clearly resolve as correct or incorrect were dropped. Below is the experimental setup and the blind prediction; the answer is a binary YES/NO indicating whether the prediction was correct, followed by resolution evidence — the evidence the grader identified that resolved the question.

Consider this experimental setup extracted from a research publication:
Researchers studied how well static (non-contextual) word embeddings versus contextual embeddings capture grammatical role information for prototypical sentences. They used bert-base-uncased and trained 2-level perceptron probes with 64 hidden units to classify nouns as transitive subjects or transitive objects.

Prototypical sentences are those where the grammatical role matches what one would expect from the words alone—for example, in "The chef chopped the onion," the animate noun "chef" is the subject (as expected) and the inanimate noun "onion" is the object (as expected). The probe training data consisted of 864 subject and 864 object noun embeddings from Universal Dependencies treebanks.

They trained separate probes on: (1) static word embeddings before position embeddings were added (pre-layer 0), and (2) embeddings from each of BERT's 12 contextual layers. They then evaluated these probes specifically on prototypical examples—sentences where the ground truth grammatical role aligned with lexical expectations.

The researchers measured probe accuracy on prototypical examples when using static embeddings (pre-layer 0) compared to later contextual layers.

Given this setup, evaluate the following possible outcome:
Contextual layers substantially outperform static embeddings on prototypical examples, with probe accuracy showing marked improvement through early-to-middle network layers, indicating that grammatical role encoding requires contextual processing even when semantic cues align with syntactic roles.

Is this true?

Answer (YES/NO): NO